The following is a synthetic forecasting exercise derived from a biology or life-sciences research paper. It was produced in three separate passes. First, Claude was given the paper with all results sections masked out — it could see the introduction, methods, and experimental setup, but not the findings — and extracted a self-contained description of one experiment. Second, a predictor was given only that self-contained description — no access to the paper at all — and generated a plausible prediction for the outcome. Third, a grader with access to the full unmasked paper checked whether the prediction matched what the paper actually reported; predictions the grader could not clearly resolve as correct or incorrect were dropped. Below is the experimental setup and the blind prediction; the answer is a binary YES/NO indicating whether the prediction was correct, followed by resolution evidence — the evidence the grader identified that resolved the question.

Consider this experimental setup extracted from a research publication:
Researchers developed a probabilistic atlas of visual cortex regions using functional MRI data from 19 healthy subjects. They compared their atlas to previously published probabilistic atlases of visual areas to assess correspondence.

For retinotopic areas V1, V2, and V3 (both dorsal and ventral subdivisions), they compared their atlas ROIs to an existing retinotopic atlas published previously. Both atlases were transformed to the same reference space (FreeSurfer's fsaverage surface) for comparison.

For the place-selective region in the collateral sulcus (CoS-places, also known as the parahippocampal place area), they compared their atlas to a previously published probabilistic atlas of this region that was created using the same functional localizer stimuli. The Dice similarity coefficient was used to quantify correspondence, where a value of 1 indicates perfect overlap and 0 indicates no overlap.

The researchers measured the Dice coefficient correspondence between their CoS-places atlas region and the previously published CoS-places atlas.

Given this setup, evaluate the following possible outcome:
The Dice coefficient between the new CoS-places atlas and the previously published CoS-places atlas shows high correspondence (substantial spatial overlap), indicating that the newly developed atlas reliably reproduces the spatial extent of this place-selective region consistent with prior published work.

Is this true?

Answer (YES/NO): YES